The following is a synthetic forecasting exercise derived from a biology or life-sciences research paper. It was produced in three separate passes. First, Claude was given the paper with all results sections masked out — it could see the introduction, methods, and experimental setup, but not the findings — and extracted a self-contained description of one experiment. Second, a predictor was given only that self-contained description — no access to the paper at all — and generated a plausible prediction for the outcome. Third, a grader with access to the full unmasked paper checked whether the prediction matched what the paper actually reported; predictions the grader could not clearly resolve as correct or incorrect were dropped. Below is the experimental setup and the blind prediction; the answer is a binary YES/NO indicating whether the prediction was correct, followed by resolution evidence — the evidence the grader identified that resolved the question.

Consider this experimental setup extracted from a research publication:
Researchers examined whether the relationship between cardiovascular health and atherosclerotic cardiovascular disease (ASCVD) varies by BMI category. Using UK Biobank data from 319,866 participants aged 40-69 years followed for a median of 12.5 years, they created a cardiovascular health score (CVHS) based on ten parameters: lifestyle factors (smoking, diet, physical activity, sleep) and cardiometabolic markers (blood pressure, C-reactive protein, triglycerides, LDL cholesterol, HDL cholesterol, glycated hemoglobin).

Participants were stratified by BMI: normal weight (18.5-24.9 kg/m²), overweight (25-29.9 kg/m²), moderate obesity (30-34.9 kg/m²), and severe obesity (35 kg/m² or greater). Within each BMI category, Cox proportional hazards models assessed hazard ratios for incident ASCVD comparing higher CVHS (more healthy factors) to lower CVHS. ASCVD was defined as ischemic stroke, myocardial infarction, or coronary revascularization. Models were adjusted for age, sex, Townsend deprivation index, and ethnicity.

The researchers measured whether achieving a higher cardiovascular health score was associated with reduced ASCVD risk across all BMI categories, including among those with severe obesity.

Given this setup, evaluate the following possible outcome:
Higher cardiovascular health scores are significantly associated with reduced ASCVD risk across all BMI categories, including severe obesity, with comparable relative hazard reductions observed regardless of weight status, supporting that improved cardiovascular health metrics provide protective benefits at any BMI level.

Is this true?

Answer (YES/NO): YES